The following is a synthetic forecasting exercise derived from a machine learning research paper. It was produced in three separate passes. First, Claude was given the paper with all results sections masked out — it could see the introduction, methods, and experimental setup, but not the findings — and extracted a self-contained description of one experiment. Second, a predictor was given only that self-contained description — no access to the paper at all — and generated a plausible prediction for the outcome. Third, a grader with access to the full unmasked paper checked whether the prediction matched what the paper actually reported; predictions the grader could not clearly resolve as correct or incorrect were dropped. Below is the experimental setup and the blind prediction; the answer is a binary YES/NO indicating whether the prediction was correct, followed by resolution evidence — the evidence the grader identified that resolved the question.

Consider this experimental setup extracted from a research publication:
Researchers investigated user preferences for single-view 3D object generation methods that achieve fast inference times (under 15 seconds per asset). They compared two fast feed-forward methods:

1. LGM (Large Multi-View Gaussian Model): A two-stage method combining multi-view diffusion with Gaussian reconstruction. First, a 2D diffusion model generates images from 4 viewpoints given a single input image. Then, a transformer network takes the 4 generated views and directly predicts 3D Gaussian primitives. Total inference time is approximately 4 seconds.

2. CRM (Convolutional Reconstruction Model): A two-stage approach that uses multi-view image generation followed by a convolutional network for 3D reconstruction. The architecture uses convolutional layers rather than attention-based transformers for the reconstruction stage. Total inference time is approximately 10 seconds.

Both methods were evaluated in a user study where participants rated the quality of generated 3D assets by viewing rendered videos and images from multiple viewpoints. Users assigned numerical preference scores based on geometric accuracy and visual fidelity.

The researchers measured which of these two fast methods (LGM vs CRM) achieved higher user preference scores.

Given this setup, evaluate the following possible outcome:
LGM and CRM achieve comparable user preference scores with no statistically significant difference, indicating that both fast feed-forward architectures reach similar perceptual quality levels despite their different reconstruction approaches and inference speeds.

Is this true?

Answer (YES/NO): NO